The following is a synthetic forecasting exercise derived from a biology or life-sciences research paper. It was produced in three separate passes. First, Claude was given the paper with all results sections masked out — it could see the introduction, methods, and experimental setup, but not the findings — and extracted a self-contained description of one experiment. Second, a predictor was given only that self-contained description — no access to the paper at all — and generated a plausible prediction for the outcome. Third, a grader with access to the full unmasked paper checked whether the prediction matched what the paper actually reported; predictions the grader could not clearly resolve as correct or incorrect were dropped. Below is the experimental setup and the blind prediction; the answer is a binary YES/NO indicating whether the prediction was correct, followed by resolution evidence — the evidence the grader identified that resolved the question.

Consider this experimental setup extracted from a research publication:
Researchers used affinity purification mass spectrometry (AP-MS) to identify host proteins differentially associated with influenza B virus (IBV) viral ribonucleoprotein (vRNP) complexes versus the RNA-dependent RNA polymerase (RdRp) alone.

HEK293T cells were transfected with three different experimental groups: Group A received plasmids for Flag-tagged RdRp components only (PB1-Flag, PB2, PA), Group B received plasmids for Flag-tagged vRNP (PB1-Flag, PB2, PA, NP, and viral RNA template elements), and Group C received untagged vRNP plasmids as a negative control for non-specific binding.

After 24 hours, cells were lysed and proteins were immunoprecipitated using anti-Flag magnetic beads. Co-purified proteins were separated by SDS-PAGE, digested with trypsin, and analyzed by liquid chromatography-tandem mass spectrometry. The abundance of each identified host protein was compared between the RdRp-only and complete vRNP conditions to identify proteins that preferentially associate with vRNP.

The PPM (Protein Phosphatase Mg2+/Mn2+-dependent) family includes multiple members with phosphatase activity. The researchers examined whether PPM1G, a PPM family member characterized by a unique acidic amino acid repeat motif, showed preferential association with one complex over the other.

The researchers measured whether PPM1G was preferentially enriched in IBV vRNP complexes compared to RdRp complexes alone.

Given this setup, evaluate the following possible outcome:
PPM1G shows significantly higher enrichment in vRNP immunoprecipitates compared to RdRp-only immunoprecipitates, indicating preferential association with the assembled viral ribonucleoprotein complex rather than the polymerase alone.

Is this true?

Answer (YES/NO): YES